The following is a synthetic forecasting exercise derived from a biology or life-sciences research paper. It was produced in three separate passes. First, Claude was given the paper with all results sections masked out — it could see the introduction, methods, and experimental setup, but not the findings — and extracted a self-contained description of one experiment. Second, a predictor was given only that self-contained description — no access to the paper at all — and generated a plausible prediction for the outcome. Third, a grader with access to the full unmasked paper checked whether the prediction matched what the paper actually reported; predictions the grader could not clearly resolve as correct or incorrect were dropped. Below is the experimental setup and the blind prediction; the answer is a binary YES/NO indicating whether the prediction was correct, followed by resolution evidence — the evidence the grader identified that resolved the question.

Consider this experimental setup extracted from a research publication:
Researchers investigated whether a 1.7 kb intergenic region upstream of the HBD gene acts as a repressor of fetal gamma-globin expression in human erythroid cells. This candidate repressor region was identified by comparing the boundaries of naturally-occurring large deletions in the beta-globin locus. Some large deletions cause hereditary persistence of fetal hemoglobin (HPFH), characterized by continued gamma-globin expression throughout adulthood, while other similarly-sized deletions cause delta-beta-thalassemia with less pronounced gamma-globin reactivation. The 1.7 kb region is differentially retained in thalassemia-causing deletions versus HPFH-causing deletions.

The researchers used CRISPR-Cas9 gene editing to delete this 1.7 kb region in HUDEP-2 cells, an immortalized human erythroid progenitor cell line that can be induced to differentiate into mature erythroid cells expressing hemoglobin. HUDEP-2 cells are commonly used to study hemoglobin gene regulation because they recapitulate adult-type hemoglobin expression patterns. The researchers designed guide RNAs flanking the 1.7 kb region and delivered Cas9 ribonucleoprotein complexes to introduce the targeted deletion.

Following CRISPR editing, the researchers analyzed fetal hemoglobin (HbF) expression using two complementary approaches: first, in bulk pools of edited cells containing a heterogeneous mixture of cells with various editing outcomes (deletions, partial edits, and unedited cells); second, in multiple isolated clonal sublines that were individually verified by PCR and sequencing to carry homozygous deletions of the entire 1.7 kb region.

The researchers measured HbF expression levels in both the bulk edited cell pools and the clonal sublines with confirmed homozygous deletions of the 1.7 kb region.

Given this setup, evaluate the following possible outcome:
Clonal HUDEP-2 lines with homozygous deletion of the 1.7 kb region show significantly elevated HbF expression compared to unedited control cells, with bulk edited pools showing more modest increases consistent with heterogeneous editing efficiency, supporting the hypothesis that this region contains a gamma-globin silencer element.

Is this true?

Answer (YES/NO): NO